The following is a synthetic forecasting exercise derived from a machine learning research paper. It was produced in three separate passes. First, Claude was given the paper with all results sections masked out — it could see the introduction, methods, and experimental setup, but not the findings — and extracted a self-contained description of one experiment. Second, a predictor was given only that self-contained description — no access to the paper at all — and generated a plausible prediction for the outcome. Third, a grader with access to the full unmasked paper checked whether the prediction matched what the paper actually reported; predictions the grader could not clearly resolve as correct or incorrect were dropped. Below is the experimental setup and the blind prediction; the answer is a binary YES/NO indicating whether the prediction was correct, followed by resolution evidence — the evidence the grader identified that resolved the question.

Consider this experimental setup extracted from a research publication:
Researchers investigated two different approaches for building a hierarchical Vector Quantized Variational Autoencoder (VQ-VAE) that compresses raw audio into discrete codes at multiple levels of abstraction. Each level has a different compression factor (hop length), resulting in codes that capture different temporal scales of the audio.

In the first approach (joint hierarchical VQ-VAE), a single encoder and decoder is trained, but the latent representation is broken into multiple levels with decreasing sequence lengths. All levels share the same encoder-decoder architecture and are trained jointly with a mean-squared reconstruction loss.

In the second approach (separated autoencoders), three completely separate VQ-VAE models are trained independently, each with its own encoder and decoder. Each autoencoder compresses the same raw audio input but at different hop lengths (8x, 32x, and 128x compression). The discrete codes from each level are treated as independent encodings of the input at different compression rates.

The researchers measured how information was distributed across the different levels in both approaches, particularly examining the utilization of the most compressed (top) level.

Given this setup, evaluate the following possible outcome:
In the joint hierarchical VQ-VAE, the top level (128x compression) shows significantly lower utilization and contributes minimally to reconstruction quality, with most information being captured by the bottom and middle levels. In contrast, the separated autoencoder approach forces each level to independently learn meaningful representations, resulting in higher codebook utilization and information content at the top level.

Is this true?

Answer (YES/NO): YES